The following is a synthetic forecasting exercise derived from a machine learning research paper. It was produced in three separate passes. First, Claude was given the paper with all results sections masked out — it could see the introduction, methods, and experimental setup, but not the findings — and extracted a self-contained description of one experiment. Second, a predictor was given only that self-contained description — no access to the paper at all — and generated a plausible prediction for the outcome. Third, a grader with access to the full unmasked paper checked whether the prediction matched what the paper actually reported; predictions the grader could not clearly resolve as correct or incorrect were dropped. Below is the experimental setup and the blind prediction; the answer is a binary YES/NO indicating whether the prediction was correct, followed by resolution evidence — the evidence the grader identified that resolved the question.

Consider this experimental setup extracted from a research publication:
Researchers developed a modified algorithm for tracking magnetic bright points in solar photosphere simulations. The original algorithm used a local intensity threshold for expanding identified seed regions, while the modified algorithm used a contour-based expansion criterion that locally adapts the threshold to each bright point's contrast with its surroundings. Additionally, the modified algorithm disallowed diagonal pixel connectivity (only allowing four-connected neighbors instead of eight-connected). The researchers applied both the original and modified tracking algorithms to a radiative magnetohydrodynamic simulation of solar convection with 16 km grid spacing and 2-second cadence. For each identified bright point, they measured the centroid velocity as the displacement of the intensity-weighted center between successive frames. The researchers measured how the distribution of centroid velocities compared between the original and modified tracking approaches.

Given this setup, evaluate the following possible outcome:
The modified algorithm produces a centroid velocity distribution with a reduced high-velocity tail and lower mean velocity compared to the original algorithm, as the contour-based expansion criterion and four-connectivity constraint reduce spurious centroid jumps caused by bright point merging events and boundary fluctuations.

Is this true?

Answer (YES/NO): YES